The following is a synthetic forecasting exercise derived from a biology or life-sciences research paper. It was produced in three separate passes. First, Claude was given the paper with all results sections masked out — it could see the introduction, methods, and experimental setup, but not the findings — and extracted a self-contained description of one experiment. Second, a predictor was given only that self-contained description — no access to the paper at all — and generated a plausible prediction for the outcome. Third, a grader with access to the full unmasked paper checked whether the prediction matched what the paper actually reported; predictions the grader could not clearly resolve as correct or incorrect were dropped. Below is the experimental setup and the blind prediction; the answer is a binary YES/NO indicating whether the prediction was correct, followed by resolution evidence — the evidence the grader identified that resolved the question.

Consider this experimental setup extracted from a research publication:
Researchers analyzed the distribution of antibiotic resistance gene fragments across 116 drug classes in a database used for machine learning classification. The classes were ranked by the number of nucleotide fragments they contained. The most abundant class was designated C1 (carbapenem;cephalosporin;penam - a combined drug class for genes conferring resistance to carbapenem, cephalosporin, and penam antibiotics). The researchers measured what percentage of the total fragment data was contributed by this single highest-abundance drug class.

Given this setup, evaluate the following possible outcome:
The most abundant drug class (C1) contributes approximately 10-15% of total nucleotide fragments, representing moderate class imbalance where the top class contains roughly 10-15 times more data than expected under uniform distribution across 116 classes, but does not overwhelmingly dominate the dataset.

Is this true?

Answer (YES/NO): NO